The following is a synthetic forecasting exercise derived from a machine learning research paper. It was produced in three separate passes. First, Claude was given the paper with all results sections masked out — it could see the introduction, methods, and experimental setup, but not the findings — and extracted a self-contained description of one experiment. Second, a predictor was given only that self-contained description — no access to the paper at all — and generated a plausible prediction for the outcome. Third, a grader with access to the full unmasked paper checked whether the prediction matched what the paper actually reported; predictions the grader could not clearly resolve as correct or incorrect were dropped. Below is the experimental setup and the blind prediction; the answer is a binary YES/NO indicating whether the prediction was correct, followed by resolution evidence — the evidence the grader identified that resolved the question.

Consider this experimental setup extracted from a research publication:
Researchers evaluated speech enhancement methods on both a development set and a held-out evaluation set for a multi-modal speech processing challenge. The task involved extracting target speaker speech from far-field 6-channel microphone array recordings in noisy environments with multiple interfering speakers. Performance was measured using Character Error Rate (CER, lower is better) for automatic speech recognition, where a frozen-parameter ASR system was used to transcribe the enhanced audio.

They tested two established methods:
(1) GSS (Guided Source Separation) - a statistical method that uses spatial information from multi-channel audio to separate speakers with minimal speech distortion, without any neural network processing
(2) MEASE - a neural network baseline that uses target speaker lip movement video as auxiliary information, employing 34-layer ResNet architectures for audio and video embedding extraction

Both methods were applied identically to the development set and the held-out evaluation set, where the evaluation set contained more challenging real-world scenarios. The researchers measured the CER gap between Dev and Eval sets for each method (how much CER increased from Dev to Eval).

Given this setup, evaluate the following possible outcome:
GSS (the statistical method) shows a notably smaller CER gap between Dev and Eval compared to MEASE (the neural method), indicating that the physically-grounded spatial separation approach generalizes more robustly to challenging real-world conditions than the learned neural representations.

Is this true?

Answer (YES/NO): NO